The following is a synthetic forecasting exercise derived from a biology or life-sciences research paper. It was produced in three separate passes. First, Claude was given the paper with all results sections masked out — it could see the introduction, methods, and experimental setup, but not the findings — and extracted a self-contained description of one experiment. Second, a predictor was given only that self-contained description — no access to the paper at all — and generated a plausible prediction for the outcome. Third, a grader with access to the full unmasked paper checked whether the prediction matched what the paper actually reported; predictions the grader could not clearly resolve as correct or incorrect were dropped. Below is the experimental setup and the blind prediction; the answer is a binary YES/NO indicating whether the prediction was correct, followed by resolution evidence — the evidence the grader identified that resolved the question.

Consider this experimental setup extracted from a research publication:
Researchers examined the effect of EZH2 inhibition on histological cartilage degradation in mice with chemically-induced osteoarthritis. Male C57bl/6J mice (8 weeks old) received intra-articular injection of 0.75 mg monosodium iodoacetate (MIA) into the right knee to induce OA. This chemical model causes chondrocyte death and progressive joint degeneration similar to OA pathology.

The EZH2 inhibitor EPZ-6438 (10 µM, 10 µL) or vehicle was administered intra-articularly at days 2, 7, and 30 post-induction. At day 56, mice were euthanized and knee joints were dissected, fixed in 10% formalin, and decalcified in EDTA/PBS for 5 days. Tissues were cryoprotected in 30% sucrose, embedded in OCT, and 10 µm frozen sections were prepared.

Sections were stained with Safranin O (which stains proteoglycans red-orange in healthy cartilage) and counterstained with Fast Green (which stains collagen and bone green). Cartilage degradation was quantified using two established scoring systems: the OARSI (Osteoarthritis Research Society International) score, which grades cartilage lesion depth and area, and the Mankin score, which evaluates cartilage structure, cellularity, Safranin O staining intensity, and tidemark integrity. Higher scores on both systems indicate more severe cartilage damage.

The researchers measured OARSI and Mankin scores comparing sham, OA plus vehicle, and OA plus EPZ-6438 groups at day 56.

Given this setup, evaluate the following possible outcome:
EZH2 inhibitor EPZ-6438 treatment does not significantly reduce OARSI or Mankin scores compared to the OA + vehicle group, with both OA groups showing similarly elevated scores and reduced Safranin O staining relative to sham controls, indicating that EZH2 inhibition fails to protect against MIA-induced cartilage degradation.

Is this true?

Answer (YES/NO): NO